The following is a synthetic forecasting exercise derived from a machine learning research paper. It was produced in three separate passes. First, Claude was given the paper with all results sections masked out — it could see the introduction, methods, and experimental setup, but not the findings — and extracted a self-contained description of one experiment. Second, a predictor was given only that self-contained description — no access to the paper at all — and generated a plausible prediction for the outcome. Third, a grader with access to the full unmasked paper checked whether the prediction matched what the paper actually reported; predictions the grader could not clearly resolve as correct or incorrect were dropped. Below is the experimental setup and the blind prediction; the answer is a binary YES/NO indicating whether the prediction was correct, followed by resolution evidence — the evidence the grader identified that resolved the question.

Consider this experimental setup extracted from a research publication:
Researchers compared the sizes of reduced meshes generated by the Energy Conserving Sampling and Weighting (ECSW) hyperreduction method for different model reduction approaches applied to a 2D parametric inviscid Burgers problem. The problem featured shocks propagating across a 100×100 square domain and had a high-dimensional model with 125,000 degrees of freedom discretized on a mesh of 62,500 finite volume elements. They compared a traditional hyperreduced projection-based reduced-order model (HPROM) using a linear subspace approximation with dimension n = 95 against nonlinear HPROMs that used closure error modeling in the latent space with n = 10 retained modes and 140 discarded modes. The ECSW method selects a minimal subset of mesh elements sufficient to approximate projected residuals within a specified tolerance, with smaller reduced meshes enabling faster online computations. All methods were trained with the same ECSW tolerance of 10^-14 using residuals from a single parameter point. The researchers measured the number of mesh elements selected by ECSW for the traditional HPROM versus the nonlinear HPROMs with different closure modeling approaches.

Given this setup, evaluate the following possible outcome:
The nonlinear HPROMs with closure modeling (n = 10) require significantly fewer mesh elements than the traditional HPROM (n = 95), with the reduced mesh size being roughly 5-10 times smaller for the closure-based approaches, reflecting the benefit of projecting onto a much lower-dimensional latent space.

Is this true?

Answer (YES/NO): NO